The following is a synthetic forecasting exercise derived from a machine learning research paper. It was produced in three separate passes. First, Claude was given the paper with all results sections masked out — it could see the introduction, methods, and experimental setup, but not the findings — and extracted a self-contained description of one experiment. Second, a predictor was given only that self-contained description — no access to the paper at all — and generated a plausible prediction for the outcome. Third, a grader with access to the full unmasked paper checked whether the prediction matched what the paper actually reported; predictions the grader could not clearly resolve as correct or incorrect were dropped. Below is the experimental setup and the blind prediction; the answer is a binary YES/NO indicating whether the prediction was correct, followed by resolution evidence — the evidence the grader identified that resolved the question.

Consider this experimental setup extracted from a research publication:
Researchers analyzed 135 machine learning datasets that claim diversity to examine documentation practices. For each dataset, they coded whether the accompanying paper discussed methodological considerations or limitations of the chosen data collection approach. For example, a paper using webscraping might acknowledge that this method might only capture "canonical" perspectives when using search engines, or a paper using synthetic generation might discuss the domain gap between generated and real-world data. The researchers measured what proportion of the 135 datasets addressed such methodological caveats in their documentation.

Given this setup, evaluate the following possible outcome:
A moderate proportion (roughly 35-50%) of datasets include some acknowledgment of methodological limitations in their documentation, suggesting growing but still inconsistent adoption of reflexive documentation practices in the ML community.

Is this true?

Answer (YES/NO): NO